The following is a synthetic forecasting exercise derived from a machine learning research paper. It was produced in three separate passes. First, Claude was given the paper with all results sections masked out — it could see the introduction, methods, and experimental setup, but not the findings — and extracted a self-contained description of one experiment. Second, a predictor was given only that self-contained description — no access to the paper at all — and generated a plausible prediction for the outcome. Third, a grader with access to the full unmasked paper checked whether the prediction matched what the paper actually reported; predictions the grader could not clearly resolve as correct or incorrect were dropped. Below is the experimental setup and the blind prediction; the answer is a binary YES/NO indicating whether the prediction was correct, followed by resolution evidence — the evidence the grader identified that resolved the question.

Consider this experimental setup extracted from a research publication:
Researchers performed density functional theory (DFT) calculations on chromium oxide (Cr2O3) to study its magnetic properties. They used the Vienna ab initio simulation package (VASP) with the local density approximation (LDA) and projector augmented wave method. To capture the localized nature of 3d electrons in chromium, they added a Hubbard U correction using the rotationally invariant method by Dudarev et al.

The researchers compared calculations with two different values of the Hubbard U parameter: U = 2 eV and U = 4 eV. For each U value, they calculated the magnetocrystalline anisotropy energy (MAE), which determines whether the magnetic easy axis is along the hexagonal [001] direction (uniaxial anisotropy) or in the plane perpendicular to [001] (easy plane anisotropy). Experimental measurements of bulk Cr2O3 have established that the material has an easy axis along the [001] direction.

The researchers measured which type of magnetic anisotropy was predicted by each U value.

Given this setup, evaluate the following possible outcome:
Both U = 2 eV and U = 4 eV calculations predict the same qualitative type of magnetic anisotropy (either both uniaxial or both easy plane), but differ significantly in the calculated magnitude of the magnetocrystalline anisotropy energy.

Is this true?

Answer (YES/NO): NO